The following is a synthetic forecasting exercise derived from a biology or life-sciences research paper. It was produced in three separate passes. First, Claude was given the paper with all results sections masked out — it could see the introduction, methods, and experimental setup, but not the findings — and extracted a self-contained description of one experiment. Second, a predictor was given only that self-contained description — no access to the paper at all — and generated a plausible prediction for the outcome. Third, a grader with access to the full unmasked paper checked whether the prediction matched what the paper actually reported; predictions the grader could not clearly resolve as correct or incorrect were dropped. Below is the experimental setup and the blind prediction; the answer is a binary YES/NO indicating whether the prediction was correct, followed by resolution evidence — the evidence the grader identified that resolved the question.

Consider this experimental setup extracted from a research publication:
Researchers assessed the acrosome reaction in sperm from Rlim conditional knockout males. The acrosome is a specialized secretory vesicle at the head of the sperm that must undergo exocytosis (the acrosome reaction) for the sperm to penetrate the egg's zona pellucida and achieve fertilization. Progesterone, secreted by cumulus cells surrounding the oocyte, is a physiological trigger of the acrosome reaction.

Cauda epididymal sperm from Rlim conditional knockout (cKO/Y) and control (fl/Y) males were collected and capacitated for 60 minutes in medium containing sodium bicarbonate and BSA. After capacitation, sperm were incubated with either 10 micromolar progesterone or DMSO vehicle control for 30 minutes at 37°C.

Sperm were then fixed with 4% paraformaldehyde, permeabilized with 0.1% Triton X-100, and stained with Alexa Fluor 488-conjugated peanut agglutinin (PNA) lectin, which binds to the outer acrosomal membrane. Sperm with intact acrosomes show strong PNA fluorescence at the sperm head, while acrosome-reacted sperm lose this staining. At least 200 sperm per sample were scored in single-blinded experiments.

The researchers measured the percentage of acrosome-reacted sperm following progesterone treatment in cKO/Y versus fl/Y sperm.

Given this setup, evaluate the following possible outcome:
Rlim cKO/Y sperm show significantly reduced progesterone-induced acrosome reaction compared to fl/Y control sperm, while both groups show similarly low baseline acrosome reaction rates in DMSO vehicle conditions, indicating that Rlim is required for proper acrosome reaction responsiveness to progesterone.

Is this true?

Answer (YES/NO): NO